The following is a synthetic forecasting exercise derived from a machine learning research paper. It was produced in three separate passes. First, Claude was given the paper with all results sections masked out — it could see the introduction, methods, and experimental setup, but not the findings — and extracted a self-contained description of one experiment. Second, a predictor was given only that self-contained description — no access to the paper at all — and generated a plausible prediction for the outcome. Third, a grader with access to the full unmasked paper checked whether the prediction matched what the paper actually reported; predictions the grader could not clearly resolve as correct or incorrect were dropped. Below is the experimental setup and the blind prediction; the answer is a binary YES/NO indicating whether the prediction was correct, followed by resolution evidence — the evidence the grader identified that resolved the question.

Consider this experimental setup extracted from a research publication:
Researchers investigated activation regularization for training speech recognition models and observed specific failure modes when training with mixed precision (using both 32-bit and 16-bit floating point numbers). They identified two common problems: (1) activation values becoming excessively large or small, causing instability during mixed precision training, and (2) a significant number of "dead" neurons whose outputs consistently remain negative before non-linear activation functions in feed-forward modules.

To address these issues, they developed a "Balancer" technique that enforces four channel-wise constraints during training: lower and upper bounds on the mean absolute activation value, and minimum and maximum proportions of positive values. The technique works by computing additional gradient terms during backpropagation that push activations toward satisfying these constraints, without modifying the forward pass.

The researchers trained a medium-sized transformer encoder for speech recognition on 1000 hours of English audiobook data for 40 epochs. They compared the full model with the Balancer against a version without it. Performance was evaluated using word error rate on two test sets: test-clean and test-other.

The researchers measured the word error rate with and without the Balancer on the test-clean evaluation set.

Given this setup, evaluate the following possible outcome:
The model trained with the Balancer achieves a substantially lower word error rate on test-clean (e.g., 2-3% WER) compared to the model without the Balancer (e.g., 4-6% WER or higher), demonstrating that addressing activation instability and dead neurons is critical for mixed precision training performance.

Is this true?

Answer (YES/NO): NO